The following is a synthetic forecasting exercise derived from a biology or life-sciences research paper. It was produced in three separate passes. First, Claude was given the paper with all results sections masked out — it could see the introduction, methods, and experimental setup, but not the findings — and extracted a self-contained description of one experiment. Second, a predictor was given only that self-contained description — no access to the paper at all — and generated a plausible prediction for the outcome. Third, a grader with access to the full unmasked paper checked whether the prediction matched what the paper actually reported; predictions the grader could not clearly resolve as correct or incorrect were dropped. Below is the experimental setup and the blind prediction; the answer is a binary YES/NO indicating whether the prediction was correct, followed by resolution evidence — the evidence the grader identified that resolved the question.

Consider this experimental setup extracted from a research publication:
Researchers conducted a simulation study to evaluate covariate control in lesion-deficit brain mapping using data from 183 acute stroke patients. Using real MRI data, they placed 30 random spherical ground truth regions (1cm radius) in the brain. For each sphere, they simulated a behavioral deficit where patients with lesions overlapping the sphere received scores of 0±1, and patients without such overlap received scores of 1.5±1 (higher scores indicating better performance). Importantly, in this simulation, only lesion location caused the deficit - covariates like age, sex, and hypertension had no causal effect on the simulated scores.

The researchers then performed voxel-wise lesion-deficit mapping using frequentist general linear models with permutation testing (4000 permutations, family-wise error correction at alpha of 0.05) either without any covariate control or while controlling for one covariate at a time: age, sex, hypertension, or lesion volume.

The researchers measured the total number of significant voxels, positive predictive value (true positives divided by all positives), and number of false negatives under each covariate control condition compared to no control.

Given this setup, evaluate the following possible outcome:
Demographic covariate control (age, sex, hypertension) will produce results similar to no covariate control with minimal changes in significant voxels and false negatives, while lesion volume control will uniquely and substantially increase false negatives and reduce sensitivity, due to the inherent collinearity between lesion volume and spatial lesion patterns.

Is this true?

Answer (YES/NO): NO